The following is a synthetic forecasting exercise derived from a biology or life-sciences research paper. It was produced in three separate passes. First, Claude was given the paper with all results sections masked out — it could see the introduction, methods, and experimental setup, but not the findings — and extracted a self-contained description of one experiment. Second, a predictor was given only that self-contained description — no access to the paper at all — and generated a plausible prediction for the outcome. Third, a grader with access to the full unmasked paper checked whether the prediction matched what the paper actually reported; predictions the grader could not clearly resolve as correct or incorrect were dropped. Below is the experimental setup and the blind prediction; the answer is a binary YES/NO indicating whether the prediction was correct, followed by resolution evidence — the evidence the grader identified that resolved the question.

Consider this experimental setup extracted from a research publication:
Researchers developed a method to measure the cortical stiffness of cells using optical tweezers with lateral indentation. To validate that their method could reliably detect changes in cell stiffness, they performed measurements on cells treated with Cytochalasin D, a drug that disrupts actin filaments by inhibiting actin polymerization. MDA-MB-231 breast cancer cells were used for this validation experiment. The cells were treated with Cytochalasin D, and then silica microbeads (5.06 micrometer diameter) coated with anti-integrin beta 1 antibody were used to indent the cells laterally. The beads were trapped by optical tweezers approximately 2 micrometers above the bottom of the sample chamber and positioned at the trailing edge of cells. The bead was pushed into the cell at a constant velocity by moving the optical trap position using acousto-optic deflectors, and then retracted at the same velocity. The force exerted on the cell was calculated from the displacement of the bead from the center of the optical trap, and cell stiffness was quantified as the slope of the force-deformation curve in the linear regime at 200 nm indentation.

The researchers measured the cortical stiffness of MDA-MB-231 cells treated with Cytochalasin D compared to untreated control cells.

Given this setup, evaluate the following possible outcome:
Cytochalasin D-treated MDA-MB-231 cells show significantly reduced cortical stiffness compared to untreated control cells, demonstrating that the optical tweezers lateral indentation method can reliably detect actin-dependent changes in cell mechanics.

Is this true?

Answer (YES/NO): YES